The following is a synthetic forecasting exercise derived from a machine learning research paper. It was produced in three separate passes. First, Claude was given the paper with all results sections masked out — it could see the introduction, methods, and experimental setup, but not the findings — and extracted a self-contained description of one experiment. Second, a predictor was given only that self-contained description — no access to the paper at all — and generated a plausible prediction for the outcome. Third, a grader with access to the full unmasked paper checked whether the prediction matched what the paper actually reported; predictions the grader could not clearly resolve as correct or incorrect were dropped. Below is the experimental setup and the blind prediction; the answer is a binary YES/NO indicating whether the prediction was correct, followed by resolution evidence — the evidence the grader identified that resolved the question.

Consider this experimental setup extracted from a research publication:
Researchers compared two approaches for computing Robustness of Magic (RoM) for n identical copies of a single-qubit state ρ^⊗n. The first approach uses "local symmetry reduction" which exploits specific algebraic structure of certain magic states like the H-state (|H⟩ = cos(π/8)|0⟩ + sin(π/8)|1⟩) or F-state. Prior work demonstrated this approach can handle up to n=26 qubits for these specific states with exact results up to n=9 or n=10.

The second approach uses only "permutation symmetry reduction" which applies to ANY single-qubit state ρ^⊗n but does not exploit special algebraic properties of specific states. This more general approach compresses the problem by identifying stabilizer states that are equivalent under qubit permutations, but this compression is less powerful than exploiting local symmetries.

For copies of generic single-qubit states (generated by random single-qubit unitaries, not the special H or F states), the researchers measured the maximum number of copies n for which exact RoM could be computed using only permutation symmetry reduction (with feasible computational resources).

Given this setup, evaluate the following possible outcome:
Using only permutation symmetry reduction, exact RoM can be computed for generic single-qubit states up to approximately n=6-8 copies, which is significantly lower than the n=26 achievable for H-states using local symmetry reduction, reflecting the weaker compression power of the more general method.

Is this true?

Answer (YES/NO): YES